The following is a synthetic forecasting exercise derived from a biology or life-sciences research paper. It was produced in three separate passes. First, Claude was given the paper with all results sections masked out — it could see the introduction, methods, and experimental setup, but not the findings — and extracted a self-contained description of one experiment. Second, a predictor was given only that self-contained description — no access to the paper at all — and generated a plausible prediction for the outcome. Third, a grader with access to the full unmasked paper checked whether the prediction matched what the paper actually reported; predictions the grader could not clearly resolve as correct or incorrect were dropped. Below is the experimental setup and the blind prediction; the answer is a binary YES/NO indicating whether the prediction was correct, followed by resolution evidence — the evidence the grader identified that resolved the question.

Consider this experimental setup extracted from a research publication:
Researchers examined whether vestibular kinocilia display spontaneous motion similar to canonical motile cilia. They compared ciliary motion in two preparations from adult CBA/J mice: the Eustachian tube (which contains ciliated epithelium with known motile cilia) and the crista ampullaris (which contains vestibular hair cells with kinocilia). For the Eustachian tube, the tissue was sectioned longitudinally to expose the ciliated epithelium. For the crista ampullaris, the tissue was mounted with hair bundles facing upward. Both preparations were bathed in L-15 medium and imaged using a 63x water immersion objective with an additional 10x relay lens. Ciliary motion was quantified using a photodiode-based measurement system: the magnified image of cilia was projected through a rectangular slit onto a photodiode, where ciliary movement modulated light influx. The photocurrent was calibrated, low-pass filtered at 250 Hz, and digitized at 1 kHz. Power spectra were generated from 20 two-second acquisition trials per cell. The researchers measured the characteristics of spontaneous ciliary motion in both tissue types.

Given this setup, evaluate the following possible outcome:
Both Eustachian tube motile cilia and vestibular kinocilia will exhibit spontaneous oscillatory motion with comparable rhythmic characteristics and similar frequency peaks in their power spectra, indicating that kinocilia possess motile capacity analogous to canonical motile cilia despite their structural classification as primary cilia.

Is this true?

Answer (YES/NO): NO